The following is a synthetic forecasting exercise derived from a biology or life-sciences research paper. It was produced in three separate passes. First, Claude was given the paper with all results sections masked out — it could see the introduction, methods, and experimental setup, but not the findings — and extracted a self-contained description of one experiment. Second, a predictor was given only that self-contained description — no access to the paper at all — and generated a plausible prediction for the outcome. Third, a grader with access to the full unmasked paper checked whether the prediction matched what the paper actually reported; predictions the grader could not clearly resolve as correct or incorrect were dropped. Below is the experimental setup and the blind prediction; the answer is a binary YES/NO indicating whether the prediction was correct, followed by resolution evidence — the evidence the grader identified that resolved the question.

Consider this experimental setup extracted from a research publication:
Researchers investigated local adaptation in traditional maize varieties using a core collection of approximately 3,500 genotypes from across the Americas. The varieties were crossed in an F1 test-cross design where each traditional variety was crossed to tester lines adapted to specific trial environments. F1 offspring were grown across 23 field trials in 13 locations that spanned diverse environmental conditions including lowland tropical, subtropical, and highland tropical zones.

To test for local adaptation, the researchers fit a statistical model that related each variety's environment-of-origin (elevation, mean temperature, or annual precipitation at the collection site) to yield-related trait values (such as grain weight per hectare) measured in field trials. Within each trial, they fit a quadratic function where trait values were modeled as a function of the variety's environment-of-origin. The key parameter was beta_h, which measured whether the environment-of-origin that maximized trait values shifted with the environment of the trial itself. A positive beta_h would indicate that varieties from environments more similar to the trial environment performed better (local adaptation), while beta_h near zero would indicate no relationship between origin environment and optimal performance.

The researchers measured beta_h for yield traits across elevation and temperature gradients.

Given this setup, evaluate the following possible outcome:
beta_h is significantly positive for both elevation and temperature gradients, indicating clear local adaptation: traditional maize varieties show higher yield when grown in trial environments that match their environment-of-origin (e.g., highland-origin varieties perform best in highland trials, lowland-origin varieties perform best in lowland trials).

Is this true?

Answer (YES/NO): YES